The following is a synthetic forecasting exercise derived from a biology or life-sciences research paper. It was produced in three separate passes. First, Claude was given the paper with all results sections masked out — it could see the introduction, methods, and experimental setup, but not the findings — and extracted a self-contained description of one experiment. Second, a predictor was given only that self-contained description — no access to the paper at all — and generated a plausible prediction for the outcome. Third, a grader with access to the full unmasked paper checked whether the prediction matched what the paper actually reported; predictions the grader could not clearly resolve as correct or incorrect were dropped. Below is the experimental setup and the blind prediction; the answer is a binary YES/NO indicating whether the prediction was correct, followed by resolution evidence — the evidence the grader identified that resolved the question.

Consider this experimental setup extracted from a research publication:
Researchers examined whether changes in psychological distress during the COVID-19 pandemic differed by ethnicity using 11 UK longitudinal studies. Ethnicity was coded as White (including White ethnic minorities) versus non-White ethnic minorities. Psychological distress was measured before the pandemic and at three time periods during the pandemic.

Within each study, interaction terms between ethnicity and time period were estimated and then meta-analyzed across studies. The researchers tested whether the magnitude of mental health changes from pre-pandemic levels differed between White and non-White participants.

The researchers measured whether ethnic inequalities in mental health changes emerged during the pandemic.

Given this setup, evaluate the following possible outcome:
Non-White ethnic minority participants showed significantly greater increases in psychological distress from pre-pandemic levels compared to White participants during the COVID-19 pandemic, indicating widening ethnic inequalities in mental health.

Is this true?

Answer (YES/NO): NO